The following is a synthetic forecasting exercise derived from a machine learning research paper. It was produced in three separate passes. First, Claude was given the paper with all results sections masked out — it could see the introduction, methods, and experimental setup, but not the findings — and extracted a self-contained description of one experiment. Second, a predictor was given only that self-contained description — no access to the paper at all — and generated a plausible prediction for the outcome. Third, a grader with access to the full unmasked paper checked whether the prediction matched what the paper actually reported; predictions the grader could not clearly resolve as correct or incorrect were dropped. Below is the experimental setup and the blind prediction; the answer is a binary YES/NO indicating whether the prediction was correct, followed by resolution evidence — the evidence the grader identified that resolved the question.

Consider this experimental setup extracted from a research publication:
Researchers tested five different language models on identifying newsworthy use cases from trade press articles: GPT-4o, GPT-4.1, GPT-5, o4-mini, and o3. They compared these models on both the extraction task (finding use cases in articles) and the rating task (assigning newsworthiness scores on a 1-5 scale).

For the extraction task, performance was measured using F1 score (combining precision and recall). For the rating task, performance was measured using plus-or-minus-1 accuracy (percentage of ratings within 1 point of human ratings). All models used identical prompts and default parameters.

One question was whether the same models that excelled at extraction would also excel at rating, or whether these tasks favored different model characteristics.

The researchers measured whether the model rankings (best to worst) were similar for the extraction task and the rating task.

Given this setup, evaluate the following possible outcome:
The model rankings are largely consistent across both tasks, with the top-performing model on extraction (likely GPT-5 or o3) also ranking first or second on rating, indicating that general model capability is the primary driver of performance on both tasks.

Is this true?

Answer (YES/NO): YES